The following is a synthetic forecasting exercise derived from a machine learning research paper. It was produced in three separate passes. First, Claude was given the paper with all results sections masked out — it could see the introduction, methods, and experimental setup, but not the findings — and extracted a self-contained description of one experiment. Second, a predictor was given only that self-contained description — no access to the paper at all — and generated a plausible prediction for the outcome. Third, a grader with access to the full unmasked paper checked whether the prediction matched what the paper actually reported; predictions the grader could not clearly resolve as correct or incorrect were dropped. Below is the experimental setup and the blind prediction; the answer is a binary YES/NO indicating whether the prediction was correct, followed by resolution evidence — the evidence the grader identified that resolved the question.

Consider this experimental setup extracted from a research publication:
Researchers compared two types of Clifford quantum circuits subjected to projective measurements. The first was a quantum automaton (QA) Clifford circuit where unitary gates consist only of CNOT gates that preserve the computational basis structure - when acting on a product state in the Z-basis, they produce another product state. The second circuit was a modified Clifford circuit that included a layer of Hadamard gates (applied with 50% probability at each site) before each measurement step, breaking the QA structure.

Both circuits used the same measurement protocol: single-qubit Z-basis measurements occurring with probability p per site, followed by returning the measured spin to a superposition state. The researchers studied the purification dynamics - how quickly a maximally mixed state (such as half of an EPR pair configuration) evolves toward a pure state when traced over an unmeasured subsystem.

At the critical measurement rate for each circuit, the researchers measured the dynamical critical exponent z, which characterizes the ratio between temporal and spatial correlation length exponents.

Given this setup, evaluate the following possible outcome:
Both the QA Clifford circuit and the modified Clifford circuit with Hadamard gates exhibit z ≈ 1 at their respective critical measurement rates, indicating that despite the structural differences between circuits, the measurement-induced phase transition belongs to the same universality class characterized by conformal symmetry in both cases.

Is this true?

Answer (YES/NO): NO